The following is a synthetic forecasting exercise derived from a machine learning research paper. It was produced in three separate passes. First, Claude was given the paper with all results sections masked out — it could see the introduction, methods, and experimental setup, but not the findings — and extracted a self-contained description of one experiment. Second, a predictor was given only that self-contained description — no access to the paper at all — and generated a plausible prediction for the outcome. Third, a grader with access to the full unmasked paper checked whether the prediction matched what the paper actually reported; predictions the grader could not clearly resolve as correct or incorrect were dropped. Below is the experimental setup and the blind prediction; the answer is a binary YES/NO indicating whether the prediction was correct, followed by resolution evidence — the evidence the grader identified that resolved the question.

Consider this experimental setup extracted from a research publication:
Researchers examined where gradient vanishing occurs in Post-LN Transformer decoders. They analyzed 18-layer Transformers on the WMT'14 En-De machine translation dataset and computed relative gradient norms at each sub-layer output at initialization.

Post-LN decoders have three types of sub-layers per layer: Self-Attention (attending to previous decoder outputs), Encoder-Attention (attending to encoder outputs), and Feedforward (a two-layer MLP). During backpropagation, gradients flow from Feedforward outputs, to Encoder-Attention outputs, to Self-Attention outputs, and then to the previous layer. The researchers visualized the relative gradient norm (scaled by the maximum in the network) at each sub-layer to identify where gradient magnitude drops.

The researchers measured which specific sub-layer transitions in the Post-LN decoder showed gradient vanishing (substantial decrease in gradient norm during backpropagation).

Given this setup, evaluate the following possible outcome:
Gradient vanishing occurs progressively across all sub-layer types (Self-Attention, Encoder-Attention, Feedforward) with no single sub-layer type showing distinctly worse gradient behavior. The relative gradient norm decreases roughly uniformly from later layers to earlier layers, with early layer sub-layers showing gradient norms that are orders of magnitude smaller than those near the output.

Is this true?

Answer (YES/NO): NO